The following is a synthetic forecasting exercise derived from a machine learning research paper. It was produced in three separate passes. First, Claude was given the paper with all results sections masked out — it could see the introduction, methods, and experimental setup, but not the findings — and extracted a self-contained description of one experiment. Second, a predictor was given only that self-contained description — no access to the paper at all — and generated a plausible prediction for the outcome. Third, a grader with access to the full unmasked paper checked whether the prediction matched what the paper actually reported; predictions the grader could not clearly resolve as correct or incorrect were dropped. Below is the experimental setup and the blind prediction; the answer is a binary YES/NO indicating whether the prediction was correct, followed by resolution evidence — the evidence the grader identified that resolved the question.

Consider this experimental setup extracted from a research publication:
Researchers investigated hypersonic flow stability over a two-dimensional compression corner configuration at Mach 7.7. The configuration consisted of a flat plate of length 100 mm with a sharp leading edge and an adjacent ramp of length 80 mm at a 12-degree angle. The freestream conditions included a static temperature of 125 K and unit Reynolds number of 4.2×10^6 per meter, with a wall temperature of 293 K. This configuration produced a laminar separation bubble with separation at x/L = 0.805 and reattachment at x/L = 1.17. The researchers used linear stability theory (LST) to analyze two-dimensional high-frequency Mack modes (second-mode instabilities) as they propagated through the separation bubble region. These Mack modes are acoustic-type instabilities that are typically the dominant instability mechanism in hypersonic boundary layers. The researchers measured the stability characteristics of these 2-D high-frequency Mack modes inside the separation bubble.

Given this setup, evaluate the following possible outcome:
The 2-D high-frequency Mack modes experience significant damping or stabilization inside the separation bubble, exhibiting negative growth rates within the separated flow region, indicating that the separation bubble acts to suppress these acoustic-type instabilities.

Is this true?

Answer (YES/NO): NO